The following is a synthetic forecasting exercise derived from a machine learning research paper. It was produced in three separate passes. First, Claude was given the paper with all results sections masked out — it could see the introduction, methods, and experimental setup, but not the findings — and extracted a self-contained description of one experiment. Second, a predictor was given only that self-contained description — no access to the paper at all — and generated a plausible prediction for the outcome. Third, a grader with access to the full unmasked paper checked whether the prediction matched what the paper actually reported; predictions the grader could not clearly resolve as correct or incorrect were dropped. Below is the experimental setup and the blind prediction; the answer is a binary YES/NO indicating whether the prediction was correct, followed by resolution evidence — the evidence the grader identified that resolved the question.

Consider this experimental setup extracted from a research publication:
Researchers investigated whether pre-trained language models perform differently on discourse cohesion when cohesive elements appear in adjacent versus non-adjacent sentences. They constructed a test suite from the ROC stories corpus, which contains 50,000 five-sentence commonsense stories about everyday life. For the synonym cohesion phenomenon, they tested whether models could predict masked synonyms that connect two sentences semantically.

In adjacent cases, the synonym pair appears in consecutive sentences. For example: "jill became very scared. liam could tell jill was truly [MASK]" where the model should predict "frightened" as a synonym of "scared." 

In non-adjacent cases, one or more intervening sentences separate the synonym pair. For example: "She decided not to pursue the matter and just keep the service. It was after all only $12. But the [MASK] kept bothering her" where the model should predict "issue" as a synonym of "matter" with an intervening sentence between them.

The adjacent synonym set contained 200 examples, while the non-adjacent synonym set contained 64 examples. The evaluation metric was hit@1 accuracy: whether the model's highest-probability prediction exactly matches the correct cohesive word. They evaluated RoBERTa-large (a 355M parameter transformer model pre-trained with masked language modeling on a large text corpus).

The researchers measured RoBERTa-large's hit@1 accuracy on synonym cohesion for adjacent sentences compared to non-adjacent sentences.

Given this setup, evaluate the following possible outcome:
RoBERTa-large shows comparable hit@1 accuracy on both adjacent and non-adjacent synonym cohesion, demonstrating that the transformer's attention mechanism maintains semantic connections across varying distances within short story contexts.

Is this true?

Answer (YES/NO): NO